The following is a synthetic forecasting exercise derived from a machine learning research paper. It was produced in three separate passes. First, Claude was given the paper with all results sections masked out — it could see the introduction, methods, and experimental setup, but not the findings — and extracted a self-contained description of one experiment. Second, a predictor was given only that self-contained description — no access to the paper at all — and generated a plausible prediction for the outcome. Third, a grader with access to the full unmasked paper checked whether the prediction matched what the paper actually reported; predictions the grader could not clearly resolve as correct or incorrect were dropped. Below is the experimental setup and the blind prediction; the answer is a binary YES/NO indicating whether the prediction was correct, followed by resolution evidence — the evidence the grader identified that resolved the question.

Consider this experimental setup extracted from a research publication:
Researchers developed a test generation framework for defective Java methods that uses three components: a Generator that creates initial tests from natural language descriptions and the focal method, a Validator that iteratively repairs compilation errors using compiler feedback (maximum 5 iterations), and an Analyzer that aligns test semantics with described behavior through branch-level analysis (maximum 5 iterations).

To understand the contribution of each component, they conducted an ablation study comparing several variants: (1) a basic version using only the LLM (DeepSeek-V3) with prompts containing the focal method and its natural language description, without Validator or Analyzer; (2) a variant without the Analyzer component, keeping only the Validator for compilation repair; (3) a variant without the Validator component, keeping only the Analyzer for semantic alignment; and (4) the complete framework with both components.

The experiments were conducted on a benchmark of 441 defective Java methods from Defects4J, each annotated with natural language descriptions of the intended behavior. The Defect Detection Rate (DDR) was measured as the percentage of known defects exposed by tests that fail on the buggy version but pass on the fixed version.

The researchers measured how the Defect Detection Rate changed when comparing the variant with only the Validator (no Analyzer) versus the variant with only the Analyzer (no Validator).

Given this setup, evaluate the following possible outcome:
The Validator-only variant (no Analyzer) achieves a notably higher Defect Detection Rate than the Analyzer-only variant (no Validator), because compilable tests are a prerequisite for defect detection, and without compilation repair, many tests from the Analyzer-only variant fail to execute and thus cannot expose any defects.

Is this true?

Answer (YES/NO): NO